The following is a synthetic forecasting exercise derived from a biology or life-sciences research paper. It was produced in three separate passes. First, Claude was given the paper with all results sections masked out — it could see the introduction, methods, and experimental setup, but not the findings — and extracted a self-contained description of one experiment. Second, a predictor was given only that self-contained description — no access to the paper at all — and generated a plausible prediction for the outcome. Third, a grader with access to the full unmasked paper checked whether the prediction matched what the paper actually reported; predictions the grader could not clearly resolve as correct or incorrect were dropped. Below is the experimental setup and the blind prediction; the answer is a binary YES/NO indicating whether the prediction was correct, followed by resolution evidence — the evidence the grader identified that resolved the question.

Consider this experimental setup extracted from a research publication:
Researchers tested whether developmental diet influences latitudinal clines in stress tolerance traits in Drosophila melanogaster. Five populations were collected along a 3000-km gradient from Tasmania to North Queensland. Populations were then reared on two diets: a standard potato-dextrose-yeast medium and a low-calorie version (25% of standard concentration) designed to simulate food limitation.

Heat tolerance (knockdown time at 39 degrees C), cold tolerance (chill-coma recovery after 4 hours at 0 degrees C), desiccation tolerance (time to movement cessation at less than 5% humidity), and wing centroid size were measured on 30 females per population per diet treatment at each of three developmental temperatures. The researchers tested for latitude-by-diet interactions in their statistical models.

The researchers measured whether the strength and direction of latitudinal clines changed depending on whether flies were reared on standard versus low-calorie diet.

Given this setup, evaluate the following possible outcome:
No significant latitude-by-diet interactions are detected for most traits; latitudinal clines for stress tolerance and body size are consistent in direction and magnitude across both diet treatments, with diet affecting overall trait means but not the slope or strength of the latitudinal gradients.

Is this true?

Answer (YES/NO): NO